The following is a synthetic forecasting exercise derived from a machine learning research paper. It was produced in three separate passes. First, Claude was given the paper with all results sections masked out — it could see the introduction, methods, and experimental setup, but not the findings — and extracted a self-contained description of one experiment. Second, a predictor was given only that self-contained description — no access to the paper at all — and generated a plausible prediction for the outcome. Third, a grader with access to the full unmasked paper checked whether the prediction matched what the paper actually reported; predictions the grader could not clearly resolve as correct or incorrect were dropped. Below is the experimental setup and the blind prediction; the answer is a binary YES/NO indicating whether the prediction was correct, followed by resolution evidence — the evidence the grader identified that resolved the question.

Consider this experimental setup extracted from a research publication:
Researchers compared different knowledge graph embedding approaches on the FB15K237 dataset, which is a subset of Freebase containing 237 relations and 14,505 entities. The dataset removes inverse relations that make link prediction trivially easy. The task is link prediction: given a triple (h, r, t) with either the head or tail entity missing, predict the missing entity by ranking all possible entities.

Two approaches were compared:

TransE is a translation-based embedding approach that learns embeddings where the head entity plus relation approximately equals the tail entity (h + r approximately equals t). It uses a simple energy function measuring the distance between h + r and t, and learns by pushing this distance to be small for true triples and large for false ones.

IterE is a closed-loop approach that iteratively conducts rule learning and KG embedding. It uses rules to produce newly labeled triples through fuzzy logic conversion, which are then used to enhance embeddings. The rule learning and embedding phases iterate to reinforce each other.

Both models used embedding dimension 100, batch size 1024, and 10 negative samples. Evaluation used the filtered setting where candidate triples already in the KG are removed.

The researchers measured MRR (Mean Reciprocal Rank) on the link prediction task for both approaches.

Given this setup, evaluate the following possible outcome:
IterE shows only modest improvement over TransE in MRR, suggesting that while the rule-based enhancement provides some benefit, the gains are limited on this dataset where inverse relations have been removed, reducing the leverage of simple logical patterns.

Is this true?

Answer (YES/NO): NO